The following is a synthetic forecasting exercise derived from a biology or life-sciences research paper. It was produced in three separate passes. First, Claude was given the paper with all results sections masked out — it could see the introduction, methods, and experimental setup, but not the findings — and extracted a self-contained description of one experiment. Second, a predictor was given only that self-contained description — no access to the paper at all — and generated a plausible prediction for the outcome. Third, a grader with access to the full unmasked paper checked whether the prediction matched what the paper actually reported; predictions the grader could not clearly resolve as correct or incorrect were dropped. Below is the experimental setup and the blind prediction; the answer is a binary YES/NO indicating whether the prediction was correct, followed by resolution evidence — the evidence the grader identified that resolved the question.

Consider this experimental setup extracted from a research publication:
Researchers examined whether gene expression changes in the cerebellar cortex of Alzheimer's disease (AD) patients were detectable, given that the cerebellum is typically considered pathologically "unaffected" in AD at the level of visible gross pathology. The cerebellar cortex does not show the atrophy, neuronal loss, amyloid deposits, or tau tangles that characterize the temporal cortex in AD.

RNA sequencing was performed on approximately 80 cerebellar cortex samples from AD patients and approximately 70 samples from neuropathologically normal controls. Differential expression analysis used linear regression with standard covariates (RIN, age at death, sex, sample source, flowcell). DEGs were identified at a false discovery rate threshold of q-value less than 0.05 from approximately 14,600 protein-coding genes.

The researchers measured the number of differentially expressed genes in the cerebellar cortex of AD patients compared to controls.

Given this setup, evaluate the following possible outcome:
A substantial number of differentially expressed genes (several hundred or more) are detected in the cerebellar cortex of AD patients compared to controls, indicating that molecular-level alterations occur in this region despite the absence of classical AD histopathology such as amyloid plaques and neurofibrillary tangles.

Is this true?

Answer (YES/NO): YES